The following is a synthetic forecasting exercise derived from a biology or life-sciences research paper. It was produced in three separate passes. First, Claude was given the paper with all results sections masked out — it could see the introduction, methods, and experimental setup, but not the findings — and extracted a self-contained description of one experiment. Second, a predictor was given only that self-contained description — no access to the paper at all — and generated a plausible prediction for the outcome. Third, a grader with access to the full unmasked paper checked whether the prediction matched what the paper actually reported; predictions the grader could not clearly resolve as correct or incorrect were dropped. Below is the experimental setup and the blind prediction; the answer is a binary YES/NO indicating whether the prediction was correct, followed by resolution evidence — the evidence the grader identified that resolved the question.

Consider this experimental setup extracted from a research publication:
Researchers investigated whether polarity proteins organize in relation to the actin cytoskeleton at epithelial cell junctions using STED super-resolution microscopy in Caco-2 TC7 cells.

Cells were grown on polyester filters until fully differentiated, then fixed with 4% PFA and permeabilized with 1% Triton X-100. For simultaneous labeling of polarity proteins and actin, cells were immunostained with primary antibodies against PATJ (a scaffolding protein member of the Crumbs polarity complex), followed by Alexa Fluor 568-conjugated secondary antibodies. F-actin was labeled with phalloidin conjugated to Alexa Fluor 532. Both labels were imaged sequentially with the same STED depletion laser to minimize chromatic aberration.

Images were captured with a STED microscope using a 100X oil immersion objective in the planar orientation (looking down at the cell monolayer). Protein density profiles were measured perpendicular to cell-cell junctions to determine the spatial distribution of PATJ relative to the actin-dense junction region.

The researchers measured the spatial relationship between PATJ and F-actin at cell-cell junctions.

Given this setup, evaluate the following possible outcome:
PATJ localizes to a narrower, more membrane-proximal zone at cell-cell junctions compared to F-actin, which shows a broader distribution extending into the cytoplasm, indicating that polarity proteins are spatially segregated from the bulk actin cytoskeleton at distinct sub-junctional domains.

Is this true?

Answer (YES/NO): NO